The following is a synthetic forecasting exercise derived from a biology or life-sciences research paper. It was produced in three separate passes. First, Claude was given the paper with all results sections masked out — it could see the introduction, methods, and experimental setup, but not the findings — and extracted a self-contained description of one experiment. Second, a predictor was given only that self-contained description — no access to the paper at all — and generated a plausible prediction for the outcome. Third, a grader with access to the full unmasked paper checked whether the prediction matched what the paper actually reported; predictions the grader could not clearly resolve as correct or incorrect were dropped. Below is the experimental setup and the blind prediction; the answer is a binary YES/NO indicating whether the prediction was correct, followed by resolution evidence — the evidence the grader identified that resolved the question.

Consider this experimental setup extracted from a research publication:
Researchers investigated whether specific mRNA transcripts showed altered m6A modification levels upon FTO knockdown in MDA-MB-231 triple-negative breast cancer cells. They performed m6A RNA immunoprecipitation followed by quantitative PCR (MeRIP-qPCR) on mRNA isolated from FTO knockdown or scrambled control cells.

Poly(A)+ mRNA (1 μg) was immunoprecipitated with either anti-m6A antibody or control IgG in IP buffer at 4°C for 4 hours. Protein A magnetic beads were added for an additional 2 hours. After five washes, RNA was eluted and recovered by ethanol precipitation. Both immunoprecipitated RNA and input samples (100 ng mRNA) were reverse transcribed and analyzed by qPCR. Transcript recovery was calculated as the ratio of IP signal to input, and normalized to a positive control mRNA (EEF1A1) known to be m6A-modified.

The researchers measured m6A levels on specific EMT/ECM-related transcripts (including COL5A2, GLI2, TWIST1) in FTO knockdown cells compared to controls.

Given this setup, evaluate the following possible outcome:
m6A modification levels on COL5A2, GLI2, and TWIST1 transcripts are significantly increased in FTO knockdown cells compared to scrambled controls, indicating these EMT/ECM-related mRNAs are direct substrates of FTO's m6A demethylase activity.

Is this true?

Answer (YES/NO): NO